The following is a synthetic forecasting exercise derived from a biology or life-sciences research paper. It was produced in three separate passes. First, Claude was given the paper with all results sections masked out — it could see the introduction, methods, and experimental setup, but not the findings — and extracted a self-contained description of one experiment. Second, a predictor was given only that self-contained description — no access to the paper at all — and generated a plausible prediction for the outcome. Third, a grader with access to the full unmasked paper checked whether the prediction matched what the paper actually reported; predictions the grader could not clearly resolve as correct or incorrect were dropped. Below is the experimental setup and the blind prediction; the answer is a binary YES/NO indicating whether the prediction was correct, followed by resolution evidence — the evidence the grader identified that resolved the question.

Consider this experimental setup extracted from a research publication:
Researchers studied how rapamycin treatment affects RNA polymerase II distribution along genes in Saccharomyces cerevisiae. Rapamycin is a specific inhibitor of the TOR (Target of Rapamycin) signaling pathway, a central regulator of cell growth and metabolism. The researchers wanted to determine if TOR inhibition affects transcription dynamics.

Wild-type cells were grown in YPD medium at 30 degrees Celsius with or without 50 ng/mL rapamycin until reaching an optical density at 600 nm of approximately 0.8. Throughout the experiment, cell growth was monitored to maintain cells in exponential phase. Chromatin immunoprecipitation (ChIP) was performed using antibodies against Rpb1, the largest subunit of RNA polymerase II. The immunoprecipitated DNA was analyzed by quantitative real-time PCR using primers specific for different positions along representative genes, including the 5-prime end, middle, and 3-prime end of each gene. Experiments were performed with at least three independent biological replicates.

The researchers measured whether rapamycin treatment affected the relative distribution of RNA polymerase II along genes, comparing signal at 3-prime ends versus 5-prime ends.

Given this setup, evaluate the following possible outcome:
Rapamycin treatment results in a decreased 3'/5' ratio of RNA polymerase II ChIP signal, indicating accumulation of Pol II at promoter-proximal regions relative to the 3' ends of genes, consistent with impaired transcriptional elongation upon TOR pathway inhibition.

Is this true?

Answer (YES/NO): NO